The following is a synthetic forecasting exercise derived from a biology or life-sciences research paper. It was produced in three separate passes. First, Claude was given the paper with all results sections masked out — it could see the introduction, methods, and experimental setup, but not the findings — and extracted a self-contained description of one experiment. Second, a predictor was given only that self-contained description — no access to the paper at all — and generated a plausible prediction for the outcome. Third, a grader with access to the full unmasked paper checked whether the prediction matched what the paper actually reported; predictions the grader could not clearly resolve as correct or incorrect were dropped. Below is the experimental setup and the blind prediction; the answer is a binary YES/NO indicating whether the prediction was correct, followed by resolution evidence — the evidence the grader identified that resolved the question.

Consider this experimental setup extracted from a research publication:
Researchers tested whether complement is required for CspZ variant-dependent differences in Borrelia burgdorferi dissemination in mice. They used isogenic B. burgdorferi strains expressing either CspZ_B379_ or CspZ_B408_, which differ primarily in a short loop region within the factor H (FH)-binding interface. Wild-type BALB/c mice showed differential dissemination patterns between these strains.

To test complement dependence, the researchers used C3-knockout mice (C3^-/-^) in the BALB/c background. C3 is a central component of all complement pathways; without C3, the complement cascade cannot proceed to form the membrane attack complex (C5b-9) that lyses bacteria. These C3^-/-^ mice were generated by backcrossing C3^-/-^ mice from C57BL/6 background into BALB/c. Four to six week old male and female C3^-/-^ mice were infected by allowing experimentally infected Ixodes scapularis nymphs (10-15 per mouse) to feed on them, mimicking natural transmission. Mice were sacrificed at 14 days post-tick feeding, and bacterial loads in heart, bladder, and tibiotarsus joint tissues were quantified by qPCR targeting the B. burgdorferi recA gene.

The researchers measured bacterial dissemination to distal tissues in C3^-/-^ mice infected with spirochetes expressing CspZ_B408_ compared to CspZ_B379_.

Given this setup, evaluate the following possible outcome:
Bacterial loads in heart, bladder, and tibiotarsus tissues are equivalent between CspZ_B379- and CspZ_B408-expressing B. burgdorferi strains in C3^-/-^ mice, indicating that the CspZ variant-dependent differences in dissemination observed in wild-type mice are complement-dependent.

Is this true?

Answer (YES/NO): YES